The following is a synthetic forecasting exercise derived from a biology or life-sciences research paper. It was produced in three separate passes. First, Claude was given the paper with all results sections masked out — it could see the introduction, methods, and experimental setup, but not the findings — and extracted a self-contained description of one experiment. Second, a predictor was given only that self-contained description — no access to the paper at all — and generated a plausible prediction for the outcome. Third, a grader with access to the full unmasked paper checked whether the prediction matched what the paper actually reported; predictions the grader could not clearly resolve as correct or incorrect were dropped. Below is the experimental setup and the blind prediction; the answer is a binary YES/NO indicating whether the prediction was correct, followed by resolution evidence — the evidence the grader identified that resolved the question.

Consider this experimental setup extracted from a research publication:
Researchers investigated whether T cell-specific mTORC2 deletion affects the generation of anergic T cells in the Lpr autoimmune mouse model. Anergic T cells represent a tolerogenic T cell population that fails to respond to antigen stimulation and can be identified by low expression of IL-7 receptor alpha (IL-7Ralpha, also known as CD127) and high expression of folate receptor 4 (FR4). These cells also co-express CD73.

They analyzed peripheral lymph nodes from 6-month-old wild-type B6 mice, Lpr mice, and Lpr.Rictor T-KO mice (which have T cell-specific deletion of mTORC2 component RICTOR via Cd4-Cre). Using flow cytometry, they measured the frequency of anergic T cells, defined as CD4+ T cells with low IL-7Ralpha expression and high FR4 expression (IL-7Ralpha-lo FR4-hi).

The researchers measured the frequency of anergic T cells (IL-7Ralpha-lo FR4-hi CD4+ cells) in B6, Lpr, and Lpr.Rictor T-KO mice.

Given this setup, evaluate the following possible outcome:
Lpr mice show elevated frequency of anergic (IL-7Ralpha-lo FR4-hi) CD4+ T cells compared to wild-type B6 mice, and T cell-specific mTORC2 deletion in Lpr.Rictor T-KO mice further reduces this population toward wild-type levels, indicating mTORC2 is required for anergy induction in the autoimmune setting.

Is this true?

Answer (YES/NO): YES